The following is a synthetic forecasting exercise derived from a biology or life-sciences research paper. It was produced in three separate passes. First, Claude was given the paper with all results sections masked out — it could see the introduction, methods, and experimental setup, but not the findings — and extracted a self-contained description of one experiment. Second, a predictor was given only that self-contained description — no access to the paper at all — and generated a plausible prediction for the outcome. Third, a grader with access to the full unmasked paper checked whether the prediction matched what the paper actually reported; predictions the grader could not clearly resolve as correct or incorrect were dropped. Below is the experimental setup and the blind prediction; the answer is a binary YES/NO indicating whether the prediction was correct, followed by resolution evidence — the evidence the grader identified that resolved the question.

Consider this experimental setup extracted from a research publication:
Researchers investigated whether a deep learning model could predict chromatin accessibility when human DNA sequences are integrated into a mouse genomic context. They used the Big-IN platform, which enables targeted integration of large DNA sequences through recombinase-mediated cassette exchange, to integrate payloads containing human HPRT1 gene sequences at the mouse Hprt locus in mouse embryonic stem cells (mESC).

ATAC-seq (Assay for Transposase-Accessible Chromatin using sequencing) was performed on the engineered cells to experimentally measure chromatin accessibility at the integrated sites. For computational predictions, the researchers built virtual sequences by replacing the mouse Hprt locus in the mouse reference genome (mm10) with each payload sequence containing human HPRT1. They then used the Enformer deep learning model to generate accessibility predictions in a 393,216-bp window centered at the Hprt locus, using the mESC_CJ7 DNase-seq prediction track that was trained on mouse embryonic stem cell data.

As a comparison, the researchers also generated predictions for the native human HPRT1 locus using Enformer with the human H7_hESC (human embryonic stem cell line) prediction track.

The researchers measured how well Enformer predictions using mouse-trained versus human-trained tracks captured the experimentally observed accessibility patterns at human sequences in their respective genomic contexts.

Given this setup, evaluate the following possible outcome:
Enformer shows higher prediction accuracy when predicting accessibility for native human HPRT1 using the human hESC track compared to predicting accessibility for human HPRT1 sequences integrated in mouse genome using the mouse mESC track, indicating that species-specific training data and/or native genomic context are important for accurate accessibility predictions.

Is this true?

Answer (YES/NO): YES